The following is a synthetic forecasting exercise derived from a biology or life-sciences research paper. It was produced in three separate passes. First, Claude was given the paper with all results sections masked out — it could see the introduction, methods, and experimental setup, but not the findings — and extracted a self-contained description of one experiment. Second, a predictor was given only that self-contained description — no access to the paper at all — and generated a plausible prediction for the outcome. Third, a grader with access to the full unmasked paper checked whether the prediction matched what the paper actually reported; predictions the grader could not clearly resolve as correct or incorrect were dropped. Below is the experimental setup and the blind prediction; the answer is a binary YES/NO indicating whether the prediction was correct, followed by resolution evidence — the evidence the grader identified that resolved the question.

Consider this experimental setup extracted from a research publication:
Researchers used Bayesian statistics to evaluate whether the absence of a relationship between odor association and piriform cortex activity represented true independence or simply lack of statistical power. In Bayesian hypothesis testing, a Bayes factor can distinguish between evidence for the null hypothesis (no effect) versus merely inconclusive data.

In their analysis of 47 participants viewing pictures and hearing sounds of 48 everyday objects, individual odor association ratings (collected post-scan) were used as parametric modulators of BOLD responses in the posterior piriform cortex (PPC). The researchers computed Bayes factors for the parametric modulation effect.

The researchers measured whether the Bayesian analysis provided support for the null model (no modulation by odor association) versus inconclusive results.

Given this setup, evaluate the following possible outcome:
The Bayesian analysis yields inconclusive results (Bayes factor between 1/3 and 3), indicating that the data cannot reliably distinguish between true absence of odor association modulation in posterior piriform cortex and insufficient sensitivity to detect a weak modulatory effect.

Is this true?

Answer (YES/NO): NO